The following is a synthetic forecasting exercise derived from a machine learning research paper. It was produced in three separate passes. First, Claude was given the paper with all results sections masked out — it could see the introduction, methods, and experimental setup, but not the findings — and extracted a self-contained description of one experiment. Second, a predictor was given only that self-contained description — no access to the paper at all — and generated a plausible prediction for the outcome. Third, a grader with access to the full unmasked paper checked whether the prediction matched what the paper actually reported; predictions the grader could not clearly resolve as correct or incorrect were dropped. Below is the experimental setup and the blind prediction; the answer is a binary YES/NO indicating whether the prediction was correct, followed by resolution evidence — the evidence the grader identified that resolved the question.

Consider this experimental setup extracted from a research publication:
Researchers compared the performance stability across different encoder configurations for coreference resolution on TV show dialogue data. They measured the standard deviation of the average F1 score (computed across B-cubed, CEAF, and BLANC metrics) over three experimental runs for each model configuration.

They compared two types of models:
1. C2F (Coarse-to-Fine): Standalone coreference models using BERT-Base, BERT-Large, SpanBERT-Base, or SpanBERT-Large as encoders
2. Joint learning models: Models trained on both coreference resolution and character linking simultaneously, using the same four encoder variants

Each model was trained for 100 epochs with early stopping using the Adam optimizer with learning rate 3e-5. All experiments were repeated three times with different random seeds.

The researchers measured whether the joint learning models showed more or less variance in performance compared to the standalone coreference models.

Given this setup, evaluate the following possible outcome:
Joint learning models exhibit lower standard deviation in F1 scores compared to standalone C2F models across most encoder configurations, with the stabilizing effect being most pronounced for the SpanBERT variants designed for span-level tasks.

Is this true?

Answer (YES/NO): NO